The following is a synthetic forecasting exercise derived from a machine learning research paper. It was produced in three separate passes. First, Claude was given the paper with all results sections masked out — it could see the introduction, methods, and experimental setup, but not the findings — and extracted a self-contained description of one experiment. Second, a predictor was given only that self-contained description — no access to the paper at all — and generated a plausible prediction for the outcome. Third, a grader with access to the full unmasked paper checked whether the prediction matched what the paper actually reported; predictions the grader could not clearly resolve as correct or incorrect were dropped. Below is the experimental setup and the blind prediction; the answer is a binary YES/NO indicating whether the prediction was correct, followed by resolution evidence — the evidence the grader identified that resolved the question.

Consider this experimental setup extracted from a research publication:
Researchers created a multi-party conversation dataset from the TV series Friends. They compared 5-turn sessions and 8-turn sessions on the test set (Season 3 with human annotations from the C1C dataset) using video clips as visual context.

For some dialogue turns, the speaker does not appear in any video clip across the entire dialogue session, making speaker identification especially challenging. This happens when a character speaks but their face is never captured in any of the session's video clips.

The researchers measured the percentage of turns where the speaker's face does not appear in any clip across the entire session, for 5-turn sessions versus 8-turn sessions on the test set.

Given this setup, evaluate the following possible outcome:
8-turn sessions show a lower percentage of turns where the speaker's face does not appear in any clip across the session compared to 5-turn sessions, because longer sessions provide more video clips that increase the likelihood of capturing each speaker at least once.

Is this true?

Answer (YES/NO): YES